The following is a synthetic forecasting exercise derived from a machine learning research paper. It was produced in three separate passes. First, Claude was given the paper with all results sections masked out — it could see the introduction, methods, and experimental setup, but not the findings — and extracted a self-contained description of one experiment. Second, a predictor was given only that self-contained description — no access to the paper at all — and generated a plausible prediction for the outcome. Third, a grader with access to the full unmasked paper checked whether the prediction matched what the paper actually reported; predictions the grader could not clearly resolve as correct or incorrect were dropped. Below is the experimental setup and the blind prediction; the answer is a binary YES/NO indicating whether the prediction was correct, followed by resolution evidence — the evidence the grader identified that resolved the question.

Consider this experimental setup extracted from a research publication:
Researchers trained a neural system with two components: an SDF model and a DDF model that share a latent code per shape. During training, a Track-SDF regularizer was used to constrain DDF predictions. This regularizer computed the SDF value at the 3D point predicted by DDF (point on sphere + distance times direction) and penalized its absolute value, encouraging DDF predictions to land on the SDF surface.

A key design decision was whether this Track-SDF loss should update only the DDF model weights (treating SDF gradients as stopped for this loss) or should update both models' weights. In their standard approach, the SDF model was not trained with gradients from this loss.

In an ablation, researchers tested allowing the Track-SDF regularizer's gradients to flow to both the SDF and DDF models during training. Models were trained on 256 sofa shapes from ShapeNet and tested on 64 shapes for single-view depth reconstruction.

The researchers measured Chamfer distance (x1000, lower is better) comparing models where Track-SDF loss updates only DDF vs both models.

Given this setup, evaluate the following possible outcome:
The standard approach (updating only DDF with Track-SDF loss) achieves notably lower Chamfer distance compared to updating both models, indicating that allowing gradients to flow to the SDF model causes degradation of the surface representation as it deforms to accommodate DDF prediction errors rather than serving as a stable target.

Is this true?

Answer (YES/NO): YES